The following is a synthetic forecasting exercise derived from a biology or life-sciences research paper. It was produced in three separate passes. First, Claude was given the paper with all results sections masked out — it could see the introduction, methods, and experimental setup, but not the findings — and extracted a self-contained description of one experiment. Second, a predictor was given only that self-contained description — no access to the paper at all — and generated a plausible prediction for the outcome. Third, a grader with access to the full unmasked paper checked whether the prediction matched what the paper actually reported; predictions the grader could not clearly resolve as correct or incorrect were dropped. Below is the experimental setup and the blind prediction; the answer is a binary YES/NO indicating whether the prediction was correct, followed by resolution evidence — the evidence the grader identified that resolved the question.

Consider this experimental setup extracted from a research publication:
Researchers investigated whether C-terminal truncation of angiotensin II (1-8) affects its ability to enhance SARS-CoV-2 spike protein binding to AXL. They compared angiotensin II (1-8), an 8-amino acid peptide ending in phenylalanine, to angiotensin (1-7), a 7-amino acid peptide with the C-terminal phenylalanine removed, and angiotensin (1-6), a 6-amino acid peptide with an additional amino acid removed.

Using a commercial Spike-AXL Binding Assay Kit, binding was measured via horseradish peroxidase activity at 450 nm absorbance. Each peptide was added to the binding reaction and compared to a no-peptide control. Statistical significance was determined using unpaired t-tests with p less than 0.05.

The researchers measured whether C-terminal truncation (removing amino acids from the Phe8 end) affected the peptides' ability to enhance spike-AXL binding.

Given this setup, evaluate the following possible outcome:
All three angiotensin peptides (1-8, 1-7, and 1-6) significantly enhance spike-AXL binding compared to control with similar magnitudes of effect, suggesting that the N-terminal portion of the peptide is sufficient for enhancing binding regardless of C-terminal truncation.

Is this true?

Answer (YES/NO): YES